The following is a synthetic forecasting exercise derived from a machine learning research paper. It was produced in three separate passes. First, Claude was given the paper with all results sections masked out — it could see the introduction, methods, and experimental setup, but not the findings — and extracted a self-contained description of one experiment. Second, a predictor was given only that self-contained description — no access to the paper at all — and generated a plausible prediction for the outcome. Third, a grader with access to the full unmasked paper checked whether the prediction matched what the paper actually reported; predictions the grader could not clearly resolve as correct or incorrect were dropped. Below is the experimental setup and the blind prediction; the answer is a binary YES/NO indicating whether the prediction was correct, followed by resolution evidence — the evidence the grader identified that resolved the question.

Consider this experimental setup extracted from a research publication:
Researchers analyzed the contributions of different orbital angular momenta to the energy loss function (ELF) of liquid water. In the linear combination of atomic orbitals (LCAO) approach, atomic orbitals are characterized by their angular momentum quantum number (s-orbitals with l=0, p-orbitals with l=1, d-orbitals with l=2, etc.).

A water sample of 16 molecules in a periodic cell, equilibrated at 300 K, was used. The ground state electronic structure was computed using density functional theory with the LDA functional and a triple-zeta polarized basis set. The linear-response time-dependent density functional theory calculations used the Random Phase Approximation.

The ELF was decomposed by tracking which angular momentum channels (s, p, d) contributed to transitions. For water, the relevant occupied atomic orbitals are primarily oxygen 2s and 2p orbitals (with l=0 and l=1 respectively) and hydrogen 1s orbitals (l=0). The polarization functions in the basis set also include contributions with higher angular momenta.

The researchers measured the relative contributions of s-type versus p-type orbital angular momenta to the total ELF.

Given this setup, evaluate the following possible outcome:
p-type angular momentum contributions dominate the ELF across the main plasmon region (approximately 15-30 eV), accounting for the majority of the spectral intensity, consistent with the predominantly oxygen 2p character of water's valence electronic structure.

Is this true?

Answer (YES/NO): NO